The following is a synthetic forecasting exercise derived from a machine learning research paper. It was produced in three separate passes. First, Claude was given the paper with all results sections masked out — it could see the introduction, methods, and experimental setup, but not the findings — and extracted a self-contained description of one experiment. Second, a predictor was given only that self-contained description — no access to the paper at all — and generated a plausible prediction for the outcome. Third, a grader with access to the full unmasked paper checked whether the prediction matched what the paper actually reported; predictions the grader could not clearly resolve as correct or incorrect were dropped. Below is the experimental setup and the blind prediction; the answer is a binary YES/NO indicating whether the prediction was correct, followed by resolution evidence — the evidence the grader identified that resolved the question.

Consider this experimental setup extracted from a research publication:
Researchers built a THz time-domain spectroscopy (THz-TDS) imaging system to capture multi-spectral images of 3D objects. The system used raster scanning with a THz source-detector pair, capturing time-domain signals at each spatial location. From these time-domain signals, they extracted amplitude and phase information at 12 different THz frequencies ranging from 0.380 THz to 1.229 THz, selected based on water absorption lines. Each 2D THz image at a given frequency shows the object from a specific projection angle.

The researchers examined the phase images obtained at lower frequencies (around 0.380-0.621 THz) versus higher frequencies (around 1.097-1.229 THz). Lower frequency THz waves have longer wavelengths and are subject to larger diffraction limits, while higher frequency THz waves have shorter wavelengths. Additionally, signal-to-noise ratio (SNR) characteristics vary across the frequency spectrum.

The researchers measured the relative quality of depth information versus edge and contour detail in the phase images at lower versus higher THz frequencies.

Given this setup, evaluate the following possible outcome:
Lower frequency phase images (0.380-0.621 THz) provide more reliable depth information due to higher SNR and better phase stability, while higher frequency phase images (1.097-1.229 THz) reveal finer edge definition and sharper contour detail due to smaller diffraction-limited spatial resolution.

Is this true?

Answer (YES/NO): YES